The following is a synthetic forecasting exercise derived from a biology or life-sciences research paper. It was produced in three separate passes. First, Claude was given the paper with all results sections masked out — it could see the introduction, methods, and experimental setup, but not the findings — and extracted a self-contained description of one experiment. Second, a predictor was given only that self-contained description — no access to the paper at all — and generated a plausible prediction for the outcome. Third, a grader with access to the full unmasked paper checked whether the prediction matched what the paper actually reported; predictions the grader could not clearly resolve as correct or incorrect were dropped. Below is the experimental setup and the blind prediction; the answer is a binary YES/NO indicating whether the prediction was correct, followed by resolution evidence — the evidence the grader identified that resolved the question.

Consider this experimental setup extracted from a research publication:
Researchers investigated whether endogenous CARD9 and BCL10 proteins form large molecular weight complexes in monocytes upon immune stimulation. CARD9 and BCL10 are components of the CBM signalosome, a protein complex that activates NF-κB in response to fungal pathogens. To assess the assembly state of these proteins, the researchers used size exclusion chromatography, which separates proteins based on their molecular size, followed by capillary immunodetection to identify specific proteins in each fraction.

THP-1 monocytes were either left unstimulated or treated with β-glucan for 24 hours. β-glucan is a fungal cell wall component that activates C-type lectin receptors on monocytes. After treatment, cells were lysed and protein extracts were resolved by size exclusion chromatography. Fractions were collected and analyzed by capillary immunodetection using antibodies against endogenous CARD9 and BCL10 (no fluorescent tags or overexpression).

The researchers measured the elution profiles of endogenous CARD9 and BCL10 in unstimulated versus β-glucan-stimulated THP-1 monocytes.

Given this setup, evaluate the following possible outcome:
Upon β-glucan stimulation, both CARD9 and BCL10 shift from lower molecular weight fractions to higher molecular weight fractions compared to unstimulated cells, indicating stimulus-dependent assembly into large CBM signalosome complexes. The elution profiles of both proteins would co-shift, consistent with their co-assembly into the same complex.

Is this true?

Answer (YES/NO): NO